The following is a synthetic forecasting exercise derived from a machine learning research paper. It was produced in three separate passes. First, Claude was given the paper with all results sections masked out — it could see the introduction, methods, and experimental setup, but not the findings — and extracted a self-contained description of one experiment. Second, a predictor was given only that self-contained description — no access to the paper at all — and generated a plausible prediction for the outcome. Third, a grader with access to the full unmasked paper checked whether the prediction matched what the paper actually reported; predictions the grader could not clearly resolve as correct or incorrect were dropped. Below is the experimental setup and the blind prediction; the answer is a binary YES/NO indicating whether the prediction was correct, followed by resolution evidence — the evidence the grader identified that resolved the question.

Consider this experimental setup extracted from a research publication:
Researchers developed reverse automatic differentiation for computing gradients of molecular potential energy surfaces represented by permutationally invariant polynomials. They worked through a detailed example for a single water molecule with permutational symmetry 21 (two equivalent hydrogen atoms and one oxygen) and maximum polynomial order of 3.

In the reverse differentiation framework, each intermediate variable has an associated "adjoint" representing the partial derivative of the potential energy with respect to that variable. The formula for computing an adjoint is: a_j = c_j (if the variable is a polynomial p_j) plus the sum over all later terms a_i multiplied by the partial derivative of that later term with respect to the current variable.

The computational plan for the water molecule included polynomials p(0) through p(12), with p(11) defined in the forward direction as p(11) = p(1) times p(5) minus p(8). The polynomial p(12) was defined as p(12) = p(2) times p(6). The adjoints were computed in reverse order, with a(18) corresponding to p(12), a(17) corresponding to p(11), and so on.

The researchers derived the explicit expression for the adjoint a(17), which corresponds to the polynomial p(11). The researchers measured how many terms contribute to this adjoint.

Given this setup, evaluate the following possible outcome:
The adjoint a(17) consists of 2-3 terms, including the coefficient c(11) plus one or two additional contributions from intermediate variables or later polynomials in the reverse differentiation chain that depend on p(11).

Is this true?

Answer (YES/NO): NO